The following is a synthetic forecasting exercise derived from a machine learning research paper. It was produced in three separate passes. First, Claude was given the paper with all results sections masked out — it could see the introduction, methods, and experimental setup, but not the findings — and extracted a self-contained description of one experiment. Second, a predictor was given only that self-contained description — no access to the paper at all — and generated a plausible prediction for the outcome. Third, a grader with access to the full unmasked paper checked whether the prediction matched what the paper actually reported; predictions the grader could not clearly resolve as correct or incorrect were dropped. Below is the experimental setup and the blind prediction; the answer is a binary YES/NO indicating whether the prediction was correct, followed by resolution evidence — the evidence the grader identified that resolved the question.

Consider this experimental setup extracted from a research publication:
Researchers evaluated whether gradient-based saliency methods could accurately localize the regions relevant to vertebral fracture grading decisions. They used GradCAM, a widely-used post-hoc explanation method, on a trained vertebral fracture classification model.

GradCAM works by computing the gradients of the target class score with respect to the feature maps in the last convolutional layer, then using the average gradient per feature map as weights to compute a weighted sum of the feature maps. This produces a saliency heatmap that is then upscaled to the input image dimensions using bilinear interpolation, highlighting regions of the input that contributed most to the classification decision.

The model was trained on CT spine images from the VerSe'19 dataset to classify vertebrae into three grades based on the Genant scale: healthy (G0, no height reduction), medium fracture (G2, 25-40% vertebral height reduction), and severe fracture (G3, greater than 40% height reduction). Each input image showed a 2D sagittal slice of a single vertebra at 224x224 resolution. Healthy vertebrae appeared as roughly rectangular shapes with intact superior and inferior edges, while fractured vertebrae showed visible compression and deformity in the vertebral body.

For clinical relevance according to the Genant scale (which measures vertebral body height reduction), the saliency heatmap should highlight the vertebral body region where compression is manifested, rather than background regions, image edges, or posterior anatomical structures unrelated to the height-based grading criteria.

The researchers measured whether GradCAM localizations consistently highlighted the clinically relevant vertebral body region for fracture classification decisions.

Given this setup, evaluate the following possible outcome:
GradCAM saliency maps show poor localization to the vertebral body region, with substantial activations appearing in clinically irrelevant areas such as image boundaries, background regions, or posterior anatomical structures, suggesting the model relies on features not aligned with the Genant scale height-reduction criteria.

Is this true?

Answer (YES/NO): YES